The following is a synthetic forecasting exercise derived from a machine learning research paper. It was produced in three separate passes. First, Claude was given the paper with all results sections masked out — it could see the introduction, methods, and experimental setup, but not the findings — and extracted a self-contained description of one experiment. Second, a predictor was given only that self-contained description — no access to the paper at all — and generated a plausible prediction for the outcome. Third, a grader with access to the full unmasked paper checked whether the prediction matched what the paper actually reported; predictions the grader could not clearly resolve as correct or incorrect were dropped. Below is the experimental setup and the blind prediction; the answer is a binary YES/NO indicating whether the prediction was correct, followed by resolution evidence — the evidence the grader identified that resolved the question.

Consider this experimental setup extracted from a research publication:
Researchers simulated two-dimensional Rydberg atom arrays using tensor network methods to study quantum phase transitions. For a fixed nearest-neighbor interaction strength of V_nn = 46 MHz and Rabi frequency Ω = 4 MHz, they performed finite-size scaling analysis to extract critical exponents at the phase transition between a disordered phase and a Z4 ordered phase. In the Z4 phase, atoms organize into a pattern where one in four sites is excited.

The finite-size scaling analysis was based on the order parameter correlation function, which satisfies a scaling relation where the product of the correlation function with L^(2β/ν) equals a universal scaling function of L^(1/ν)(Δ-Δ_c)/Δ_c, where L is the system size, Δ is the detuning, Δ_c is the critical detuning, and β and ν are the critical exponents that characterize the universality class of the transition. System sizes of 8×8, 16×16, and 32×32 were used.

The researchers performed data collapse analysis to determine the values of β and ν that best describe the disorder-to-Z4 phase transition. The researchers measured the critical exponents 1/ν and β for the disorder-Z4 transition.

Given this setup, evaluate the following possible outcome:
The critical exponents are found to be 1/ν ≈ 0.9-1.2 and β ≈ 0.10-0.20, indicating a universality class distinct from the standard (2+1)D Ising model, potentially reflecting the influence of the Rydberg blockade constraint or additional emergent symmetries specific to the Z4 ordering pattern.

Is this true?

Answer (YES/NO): NO